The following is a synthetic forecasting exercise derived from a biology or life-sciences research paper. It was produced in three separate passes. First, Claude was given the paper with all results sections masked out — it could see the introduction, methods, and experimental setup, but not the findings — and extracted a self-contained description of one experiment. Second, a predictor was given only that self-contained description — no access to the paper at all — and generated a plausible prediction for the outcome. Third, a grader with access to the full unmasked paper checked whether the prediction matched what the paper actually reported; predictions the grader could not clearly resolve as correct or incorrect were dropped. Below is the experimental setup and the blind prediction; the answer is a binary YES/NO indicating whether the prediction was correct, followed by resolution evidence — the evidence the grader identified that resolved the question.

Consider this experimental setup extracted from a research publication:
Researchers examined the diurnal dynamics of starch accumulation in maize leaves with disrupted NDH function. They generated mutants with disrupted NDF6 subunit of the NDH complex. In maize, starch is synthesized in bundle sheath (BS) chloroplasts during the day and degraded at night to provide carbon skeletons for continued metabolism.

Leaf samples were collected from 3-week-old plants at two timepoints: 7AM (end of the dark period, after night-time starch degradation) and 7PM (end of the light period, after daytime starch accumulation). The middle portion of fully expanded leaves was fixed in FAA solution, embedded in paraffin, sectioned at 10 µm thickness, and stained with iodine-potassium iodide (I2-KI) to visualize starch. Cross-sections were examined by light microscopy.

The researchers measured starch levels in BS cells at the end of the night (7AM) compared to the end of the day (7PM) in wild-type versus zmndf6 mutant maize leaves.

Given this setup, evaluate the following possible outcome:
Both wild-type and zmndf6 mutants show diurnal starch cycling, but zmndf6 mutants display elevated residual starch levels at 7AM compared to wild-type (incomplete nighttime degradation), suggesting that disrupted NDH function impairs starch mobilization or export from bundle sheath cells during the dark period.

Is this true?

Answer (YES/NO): NO